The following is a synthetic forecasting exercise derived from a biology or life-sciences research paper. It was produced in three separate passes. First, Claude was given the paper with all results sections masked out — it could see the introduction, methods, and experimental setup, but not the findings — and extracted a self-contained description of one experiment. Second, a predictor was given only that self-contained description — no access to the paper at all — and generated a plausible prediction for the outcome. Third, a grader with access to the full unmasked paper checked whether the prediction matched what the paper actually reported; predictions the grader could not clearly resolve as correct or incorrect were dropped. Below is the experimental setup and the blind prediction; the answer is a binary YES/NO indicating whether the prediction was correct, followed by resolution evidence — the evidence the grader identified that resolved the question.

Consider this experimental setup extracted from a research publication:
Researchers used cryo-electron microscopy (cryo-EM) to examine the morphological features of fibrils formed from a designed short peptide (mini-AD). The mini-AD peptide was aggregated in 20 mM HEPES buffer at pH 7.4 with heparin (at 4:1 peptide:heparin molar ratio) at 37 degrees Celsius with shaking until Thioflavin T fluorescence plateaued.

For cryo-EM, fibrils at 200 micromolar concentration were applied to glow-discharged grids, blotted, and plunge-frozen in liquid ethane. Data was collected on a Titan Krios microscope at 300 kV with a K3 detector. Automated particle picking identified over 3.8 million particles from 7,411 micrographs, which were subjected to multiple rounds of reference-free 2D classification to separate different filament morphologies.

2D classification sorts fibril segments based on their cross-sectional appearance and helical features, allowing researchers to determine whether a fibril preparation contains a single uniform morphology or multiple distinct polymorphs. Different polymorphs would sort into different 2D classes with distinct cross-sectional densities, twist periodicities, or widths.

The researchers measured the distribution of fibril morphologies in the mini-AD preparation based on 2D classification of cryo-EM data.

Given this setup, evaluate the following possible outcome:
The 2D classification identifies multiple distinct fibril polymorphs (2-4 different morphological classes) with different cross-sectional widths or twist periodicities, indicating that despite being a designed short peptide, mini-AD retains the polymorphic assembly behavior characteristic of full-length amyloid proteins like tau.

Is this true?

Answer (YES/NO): NO